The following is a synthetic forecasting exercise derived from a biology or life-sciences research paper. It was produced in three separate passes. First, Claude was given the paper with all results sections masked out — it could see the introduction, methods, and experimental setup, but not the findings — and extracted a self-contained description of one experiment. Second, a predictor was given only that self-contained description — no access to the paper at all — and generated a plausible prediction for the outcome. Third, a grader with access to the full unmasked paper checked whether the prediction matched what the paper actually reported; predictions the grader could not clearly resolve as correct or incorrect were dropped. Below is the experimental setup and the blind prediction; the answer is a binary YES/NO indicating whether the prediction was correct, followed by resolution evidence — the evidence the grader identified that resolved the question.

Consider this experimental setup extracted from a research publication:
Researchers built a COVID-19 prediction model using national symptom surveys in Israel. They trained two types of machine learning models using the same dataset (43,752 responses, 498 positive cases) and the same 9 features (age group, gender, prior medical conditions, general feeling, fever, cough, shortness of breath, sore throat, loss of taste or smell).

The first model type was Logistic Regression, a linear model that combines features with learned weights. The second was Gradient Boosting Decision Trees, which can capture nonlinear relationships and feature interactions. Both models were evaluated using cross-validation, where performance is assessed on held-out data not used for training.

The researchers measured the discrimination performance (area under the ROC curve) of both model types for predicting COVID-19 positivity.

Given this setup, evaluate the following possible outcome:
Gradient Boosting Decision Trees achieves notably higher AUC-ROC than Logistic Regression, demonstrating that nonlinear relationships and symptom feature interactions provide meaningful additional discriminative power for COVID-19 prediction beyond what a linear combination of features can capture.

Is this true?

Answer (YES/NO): NO